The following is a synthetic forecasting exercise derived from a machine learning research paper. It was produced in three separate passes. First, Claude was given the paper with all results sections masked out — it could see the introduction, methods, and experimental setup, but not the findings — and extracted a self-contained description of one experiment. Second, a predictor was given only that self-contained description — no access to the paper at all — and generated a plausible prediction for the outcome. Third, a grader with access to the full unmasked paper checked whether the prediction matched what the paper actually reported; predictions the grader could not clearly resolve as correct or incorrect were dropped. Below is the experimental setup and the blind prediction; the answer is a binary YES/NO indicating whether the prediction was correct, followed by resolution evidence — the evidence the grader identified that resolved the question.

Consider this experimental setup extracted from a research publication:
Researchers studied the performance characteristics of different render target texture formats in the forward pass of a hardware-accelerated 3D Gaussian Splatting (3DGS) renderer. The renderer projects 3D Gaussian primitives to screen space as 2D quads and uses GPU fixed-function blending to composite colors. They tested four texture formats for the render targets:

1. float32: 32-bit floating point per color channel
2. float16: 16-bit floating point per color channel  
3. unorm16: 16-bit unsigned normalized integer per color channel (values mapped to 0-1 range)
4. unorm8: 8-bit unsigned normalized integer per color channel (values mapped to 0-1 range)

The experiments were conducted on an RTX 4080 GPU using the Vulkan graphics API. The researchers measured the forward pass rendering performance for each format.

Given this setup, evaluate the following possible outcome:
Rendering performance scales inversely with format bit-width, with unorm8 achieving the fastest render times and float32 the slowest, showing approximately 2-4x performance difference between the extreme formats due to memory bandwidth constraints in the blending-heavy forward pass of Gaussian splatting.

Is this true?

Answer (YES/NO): NO